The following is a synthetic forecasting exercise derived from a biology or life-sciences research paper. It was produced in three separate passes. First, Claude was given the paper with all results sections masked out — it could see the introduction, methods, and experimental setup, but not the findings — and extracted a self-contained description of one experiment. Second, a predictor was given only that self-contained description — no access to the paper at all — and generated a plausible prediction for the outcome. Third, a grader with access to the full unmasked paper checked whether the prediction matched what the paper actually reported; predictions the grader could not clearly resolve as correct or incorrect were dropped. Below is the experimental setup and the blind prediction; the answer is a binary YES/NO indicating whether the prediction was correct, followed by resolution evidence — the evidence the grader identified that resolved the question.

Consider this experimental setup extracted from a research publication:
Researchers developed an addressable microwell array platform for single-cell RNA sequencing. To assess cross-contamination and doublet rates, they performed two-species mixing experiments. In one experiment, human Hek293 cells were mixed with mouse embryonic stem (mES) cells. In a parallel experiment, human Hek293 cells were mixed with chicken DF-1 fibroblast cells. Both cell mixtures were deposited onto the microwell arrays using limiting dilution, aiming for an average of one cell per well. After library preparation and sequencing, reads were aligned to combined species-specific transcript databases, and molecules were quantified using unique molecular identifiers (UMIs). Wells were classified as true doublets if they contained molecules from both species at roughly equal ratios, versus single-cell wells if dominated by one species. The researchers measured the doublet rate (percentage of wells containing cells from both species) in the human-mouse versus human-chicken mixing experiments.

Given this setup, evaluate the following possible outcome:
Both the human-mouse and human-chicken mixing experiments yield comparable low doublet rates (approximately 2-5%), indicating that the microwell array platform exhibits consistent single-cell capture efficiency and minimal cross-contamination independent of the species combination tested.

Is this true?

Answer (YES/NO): NO